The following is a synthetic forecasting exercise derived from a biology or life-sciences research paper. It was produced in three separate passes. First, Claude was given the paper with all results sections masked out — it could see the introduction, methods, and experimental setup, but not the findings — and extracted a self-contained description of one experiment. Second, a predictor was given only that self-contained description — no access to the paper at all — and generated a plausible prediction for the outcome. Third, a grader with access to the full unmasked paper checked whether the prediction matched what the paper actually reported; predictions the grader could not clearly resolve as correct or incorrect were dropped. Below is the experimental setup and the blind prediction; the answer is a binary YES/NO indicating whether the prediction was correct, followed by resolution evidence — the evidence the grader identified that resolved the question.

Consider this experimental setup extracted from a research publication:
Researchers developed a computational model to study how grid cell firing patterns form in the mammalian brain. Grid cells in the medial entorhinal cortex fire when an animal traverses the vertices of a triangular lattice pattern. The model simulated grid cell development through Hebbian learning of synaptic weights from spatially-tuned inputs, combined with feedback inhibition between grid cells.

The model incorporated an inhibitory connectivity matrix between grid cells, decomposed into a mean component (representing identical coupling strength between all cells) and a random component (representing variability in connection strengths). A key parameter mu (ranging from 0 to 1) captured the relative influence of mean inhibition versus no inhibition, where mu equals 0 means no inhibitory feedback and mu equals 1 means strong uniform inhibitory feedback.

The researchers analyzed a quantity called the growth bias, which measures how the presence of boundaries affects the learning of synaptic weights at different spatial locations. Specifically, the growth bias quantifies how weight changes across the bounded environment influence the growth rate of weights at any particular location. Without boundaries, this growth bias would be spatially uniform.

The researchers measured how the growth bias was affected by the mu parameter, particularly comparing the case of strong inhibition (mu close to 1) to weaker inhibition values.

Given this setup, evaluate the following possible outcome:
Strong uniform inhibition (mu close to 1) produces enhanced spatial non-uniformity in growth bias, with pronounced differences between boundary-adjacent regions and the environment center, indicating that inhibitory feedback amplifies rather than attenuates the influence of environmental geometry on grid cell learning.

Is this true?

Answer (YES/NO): NO